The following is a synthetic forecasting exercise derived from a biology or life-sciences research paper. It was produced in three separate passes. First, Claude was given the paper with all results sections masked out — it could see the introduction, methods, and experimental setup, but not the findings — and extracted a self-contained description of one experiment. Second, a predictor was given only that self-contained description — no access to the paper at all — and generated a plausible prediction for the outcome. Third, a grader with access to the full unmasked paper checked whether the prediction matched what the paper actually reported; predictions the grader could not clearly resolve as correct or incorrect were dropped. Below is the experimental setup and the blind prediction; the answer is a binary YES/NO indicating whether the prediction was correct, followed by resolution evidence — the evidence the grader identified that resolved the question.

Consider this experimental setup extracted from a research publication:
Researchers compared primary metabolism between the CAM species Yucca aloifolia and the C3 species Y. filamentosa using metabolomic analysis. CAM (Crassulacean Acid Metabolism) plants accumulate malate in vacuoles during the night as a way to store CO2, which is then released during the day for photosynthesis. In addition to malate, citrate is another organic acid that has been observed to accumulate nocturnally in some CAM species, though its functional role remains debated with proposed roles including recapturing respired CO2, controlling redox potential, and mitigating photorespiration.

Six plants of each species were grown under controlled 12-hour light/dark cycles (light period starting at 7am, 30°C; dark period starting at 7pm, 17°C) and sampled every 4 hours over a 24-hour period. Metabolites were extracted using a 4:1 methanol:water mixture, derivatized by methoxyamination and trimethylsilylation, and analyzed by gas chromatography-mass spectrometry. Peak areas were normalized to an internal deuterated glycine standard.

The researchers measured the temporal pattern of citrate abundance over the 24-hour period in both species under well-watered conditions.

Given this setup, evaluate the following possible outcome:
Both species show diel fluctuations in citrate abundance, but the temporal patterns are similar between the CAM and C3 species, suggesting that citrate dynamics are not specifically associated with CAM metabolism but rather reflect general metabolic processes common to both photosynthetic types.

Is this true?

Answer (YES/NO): NO